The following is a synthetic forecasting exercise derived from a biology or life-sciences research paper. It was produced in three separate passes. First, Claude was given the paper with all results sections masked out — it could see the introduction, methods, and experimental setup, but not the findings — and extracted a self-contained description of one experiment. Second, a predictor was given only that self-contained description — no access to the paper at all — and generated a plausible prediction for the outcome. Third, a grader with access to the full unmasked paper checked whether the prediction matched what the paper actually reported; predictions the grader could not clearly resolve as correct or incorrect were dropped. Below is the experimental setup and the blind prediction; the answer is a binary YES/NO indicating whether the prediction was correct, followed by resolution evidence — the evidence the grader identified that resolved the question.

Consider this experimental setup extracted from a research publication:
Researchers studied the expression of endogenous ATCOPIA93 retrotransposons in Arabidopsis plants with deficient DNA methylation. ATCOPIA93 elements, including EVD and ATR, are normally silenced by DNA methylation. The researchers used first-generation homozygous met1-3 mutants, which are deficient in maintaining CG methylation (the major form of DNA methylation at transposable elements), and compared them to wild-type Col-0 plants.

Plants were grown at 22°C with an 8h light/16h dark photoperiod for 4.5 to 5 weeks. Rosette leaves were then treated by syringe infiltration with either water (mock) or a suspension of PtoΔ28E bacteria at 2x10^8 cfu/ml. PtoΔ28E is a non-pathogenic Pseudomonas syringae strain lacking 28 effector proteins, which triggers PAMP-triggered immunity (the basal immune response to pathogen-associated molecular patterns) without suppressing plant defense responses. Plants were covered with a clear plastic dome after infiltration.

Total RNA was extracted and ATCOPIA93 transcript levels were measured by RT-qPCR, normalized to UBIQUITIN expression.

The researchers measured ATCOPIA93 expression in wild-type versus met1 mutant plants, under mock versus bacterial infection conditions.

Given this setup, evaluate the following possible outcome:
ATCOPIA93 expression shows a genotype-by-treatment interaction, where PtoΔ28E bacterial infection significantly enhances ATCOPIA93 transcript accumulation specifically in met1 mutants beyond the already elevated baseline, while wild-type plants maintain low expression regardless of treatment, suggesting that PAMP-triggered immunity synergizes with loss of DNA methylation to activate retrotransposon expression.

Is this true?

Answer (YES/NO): NO